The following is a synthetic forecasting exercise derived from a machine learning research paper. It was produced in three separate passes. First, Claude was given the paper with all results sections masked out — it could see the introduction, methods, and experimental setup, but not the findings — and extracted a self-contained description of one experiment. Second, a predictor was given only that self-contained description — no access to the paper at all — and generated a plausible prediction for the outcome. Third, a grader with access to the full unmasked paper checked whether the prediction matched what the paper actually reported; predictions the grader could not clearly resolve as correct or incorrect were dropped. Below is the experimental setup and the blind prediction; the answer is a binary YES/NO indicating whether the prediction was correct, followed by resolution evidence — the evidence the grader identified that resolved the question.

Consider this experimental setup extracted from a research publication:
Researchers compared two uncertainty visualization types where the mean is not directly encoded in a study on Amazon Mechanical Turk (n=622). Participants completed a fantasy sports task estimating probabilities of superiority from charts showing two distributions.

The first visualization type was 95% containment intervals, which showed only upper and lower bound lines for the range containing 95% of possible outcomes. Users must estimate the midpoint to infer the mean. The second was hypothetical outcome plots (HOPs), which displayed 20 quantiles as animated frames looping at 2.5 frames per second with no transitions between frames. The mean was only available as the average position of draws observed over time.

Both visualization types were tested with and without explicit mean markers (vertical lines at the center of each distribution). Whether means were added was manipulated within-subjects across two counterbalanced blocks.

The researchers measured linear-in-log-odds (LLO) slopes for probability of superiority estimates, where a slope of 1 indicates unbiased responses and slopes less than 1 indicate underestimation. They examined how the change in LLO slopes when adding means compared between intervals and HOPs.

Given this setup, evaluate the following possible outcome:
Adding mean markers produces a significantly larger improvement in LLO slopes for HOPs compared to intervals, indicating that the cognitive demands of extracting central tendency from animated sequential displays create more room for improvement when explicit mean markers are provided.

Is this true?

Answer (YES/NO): NO